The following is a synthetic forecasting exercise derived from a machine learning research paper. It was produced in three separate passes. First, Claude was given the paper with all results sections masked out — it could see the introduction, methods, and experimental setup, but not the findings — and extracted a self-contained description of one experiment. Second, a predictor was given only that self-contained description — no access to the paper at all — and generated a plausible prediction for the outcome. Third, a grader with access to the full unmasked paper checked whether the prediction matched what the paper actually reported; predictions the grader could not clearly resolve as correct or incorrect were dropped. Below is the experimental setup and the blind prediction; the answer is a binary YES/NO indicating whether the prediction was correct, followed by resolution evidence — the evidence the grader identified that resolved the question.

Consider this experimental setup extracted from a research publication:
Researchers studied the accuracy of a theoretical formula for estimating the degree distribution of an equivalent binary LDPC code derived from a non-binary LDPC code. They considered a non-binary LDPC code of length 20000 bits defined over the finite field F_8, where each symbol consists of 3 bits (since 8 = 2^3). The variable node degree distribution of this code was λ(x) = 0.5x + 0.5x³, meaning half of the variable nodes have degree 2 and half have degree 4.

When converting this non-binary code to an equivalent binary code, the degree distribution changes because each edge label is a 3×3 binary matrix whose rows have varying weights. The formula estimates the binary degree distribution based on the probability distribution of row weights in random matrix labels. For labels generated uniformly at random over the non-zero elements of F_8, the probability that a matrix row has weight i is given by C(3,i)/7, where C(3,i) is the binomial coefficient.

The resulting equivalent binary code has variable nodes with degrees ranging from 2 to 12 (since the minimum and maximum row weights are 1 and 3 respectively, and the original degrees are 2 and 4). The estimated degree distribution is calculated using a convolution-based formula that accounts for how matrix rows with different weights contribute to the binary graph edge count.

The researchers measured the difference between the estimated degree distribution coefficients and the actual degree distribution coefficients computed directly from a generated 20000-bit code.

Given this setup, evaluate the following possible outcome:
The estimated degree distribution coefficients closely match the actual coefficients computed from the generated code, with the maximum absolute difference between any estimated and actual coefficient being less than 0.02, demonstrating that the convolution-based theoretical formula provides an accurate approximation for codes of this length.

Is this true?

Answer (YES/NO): YES